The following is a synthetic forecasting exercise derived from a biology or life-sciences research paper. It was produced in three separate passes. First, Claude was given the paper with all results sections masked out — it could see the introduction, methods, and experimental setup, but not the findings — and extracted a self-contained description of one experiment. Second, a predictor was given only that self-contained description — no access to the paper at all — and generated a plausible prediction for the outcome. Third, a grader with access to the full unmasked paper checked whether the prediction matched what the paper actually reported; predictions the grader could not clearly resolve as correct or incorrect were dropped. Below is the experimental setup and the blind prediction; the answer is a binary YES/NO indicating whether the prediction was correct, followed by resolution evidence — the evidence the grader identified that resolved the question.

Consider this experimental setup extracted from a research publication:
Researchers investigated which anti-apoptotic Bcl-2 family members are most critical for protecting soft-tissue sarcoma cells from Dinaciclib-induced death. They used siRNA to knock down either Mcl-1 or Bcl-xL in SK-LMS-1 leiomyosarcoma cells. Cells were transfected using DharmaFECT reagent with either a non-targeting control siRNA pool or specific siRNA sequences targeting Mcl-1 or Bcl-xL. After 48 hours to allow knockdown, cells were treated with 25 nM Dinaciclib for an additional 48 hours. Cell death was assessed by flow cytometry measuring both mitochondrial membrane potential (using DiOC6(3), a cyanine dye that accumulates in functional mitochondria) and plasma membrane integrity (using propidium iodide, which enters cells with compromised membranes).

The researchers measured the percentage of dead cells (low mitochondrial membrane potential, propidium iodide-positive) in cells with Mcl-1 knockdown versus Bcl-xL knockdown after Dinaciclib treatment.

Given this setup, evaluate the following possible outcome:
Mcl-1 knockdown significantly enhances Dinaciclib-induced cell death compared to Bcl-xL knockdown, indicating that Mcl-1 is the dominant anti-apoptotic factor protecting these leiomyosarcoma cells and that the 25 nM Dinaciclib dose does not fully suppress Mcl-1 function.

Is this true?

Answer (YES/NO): NO